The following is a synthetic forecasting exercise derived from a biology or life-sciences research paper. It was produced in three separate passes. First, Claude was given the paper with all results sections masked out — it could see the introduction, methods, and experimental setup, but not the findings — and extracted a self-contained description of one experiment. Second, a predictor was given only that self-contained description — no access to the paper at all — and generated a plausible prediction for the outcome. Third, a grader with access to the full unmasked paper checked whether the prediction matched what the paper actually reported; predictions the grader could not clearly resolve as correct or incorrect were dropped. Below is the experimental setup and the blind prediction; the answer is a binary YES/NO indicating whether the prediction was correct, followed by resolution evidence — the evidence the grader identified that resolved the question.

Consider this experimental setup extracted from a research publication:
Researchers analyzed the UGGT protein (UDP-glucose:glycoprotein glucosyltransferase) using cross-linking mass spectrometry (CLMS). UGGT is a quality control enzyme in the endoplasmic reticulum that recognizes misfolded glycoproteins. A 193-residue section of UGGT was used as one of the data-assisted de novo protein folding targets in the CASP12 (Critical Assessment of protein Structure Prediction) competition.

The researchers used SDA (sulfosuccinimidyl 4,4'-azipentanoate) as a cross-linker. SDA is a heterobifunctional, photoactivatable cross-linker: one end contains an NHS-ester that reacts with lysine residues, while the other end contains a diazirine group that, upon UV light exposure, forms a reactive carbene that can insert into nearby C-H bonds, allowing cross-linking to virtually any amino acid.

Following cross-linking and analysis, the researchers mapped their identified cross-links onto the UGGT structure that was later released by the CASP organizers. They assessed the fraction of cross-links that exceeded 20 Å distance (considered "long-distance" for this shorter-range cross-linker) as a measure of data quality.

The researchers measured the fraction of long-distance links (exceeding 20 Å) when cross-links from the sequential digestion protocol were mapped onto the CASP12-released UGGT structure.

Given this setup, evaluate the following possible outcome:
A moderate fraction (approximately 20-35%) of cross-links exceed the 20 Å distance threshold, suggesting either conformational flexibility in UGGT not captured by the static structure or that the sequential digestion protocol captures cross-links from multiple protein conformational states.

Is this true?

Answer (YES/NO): NO